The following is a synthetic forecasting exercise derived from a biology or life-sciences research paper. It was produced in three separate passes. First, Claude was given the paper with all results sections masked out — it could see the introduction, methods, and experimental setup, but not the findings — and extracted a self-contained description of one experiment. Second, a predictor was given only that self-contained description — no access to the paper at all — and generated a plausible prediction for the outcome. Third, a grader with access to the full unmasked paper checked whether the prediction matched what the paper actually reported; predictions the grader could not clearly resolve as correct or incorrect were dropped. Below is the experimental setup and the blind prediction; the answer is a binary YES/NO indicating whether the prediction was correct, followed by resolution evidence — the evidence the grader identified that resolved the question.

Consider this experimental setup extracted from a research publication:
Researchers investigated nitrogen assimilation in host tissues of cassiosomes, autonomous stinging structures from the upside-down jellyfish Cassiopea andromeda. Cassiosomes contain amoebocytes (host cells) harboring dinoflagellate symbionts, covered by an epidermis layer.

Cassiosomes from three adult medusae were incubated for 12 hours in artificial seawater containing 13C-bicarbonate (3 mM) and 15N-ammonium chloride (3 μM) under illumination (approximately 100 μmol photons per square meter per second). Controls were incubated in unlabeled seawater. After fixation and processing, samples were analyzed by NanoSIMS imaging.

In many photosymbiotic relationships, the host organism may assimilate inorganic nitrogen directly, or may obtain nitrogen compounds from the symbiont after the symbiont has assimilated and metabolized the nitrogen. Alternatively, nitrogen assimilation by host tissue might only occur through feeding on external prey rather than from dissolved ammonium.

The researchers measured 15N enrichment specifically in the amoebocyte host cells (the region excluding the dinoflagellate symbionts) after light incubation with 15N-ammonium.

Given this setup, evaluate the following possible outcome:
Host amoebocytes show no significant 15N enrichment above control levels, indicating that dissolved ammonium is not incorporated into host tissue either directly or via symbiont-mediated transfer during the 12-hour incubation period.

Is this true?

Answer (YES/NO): NO